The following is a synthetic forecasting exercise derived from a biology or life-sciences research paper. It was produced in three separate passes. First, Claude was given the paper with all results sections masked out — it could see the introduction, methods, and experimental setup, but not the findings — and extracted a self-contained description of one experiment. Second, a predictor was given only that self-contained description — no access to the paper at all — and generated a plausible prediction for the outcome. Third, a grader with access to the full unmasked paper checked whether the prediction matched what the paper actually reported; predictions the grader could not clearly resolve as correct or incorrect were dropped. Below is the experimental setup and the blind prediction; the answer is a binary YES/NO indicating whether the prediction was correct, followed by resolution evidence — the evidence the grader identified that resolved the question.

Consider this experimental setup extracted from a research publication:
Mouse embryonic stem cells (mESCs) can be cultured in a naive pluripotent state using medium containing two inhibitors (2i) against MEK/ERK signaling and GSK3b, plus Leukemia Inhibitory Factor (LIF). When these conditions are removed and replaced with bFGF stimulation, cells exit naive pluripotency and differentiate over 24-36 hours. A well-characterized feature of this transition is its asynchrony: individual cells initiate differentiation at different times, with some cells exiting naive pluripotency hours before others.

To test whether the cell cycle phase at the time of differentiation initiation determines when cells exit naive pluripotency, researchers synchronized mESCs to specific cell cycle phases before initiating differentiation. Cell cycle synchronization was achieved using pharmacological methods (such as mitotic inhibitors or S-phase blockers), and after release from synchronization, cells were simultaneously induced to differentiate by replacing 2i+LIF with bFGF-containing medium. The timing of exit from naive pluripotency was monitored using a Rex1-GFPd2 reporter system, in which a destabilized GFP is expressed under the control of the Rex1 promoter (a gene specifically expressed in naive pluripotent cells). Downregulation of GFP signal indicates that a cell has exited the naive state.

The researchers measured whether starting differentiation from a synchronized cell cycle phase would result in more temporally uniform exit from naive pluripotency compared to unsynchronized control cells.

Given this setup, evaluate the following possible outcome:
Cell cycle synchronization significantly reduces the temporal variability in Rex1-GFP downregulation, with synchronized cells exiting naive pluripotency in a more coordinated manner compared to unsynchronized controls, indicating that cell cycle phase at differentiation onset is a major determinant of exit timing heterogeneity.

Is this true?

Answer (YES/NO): NO